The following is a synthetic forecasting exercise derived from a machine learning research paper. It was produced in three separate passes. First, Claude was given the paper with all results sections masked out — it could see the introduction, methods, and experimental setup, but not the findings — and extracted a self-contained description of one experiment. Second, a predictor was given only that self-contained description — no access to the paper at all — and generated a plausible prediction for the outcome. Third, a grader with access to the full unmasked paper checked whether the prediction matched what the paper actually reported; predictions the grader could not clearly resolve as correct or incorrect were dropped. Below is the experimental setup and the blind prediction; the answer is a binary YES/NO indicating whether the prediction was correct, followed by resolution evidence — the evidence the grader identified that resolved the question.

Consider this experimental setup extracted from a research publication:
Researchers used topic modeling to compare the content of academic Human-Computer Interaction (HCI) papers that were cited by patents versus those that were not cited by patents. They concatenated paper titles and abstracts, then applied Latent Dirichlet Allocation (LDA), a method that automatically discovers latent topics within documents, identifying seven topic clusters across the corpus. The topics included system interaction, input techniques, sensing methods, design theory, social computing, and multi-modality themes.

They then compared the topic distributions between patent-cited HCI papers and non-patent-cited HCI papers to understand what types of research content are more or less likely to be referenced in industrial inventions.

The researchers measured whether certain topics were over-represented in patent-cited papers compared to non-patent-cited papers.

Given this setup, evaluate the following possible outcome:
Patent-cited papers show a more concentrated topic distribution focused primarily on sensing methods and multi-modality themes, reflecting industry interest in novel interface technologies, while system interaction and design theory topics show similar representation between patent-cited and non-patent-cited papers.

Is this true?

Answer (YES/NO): NO